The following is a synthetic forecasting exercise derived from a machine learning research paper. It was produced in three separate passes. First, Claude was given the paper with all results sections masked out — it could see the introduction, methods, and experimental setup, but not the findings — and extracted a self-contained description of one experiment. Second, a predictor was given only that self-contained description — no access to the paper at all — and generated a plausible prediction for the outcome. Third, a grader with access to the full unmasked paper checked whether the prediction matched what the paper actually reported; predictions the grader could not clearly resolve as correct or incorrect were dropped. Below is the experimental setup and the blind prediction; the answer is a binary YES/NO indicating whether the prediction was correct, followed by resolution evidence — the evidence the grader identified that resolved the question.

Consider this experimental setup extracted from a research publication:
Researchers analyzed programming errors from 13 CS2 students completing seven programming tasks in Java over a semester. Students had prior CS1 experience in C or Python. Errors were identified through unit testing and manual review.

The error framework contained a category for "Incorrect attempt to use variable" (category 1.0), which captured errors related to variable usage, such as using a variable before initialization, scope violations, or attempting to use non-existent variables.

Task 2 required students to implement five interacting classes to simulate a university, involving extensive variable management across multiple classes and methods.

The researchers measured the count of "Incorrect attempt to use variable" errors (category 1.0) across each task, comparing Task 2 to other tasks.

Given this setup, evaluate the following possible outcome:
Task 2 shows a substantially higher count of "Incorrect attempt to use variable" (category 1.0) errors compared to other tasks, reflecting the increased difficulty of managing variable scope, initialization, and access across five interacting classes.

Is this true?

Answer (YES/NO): YES